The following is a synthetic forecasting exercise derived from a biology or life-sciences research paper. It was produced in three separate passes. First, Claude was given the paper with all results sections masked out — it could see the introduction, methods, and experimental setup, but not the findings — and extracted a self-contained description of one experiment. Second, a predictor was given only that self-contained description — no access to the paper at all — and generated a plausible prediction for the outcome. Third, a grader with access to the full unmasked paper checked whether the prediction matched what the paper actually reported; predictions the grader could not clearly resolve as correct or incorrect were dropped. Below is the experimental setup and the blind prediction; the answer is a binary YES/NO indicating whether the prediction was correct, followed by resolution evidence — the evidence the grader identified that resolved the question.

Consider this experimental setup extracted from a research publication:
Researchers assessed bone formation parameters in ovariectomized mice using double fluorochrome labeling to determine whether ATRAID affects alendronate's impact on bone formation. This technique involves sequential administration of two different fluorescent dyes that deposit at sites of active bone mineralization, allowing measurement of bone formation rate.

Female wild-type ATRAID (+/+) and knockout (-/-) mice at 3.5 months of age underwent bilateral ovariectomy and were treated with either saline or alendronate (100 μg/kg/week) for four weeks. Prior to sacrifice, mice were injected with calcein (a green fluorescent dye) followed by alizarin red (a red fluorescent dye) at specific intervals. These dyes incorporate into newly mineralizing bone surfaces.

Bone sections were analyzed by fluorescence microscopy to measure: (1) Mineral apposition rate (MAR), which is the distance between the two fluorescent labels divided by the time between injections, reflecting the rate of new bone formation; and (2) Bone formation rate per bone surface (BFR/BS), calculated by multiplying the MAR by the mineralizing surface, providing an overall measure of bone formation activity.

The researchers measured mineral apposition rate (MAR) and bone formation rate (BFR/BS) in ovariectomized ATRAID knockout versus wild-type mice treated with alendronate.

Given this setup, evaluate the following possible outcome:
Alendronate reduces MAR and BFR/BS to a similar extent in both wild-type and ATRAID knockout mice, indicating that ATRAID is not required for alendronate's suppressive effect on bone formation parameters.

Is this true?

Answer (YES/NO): NO